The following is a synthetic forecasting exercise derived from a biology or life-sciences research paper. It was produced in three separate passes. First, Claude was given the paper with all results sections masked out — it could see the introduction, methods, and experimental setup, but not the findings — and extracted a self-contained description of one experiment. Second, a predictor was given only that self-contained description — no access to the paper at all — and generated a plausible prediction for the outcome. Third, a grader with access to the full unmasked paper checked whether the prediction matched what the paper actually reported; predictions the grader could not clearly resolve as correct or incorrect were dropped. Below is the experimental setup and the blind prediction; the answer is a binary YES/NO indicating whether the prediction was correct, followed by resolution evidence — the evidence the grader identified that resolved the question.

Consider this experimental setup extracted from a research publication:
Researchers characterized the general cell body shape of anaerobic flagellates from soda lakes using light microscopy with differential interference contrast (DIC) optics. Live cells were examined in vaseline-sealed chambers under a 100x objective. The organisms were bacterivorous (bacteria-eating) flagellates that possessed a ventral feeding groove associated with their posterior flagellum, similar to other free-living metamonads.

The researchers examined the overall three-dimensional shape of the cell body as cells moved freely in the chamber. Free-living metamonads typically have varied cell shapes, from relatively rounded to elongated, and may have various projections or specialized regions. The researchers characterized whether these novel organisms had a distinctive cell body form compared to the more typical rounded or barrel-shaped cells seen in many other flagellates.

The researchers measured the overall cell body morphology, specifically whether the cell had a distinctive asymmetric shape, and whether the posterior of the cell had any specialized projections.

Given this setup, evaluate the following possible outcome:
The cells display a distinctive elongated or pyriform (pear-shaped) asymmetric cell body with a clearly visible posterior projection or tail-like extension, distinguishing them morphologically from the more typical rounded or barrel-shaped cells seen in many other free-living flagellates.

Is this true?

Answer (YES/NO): NO